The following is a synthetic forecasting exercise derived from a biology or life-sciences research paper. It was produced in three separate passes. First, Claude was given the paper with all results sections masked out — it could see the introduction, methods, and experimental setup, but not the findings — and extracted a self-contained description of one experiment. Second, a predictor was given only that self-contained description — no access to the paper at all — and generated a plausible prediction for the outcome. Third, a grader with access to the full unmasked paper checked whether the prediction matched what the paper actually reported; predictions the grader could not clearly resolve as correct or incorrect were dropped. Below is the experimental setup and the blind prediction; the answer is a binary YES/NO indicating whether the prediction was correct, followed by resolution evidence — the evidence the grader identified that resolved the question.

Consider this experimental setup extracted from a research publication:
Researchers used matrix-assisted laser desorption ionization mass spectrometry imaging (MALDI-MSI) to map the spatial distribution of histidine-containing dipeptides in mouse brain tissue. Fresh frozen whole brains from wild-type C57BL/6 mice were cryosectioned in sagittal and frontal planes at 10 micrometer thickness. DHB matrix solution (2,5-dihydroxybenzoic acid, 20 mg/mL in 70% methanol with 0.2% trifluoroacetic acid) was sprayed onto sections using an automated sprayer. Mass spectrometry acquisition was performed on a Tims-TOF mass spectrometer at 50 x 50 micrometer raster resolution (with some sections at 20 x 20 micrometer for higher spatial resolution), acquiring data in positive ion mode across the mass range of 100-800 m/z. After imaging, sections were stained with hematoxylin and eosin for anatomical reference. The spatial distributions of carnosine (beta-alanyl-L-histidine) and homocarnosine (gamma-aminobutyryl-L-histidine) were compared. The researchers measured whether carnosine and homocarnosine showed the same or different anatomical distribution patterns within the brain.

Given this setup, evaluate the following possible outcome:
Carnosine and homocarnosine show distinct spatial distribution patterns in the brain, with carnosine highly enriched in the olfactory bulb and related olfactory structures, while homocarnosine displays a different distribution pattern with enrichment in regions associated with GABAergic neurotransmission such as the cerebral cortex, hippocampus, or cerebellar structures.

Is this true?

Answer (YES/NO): YES